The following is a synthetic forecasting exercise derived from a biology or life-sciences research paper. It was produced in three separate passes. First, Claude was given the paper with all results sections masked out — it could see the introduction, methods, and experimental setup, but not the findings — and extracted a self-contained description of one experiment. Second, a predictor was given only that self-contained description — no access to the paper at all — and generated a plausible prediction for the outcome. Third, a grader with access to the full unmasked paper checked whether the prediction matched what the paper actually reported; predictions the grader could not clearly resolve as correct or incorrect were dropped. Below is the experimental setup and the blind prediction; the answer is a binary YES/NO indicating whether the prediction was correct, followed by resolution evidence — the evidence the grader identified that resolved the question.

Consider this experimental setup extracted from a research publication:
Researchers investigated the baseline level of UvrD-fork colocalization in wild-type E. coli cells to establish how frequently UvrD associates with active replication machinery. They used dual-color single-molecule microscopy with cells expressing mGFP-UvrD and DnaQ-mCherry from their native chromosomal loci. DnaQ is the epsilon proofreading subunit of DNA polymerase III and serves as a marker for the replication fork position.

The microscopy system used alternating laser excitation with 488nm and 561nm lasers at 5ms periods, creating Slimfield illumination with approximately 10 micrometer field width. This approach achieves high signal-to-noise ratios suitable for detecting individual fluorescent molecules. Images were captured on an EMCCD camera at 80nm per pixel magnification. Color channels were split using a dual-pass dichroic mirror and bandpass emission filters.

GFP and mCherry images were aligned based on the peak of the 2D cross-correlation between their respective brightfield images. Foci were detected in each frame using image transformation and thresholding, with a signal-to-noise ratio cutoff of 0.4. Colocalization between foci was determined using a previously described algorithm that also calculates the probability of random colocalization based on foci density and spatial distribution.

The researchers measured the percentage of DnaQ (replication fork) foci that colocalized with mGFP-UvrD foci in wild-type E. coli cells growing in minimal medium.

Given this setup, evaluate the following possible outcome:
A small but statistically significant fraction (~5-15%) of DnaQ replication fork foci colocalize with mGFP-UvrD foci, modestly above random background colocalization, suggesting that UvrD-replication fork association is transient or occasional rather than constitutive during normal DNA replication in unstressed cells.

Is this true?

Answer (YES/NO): NO